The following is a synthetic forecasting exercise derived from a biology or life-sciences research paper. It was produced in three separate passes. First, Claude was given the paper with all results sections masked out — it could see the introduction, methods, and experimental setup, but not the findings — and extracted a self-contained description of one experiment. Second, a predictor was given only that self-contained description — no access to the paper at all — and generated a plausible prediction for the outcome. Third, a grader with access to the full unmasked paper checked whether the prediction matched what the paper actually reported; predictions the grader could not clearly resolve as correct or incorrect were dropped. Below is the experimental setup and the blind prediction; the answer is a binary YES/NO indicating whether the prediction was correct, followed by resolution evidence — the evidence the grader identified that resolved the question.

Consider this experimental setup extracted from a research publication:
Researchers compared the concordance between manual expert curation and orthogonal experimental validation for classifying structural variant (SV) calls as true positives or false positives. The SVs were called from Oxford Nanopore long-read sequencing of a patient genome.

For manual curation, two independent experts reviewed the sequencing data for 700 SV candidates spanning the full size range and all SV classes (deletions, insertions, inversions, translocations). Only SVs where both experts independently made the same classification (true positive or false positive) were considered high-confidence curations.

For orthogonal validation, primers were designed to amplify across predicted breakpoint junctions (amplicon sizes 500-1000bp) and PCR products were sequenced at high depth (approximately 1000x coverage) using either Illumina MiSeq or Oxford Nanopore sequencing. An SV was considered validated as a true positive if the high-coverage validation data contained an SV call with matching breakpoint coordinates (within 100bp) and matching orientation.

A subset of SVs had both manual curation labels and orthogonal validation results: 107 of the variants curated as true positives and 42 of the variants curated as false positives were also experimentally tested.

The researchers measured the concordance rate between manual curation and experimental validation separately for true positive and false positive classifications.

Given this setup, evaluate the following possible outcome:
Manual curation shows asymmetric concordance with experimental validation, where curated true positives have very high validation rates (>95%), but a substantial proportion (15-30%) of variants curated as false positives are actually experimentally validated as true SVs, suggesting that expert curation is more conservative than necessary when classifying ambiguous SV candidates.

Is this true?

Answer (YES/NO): NO